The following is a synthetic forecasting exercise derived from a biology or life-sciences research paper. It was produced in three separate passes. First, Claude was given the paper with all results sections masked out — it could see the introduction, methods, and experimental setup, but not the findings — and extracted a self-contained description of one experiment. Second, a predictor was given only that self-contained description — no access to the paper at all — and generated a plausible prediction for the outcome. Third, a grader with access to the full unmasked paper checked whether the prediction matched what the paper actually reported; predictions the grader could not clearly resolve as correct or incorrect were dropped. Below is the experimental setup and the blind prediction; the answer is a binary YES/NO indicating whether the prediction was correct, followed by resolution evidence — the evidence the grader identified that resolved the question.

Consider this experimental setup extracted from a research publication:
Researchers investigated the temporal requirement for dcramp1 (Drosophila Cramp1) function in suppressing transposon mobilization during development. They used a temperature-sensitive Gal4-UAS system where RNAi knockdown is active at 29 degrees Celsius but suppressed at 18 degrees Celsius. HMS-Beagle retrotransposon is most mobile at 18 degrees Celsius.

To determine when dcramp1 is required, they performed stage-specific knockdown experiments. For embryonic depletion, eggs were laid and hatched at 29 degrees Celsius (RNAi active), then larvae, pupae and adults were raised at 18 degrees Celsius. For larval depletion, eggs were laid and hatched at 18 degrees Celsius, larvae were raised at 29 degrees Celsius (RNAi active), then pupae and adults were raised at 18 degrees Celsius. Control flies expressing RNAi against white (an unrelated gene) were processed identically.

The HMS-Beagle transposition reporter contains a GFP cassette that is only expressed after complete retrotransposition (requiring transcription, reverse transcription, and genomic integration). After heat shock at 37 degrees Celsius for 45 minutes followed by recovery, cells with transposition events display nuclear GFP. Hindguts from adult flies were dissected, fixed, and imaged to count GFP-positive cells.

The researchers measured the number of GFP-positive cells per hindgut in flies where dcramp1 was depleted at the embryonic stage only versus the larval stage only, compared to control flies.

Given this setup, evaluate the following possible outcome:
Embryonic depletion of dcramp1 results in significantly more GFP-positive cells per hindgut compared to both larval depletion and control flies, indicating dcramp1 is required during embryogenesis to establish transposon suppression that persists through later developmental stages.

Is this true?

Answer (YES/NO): NO